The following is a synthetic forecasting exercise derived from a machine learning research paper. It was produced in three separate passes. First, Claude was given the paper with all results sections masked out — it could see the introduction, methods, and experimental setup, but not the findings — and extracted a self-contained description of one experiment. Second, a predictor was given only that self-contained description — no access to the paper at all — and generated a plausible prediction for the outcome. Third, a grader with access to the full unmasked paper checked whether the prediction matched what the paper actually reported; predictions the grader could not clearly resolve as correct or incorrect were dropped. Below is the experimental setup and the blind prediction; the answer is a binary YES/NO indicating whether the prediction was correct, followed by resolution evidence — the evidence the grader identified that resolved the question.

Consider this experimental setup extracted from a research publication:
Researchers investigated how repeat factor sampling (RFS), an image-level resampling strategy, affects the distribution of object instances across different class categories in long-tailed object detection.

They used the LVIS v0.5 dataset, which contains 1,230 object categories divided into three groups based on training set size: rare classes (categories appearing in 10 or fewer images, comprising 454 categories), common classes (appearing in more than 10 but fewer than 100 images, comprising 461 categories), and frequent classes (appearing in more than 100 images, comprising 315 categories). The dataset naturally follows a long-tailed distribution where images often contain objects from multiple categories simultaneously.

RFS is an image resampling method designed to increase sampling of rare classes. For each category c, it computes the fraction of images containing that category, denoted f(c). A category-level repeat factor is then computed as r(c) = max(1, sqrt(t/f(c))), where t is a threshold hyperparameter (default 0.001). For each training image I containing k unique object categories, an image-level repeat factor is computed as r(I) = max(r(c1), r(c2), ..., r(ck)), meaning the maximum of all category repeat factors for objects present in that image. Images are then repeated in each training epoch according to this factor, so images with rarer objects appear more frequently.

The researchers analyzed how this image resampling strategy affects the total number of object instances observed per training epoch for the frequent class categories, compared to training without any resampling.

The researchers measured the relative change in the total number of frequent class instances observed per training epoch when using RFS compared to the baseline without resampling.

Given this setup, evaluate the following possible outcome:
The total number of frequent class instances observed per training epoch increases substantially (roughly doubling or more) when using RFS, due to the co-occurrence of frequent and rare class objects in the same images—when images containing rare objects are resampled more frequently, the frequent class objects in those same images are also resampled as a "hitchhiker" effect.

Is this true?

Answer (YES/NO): NO